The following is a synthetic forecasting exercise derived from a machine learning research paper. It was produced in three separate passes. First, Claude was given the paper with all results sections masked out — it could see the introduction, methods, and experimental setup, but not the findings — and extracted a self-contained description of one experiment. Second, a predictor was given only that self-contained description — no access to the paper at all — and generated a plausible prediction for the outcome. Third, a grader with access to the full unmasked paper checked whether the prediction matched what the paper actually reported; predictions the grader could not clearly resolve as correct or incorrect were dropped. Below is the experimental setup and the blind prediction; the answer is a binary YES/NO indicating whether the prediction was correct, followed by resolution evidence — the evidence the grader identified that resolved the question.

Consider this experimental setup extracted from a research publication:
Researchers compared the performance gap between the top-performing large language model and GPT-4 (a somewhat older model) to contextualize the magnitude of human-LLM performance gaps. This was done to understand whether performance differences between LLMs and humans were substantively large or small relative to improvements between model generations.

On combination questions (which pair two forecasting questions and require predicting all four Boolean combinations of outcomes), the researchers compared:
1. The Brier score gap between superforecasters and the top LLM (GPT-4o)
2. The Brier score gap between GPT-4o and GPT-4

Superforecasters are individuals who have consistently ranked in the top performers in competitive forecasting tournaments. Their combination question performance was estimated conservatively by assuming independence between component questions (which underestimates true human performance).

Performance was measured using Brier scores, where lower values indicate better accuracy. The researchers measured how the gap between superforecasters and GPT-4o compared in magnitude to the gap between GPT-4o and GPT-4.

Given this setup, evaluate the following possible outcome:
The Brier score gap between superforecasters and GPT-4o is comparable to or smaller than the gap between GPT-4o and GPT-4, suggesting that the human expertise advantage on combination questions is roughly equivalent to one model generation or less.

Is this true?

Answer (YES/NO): NO